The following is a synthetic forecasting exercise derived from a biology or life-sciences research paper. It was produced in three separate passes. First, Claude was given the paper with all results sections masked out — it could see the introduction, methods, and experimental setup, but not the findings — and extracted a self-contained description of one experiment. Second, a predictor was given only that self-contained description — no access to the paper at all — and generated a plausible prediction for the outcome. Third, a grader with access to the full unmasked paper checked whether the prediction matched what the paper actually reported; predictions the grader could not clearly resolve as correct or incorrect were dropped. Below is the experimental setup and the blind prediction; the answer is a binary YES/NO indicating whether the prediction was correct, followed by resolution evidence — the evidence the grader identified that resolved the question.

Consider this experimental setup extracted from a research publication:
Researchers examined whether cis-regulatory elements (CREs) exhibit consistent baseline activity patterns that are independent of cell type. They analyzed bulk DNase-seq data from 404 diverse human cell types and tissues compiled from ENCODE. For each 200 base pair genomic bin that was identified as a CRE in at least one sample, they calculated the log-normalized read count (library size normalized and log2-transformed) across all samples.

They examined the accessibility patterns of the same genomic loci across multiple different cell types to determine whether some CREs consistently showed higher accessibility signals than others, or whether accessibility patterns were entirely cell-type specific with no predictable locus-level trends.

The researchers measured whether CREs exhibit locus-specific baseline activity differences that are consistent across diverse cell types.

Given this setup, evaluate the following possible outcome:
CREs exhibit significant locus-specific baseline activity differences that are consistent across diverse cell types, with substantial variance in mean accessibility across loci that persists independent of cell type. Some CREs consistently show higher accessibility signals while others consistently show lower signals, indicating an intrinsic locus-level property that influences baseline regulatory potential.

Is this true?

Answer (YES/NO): YES